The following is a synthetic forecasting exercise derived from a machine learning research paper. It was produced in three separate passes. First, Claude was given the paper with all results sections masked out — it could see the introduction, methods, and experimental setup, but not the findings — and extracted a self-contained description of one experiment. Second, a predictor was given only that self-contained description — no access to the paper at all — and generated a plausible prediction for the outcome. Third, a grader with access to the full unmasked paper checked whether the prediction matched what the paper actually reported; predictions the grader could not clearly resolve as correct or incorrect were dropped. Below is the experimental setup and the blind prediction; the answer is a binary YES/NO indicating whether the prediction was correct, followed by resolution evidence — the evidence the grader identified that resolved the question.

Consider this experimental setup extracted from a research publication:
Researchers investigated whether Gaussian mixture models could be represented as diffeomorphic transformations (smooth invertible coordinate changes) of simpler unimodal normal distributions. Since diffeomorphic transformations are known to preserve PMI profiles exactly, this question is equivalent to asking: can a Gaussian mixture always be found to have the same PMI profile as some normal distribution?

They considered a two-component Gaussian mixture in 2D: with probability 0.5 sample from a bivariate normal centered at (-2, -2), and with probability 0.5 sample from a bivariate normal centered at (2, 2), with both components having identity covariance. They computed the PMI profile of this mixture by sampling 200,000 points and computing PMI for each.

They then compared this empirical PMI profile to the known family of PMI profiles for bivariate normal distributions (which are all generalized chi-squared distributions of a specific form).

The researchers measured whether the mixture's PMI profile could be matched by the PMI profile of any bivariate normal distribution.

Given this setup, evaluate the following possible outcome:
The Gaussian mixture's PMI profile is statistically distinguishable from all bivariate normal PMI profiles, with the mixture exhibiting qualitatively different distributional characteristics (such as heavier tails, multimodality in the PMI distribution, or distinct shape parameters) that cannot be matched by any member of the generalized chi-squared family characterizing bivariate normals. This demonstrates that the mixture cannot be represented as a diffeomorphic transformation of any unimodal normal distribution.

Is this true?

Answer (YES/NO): YES